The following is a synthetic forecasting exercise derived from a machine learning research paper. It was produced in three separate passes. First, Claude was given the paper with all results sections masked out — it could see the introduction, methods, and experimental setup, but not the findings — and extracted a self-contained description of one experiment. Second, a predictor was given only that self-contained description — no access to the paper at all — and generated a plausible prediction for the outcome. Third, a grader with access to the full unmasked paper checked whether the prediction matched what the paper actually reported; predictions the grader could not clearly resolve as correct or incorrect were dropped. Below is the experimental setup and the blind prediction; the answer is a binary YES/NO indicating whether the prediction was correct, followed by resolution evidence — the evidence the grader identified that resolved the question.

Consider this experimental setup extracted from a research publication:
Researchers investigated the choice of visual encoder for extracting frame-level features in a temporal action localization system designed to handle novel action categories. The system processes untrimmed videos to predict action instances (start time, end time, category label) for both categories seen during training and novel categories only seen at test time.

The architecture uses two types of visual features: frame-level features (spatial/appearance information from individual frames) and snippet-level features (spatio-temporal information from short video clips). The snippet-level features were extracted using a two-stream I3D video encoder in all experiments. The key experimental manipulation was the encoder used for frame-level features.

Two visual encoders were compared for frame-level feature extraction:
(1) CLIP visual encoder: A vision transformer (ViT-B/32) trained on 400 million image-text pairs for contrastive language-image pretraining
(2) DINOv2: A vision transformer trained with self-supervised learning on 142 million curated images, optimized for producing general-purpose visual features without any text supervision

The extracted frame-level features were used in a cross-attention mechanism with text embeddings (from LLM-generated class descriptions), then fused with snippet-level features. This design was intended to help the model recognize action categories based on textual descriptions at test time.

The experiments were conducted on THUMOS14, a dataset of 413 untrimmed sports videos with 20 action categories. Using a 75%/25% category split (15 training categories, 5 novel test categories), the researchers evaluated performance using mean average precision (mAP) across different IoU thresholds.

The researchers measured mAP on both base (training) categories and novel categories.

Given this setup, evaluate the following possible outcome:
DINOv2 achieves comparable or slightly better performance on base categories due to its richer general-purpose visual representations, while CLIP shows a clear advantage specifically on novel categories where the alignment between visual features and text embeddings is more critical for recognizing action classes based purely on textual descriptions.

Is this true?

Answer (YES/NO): NO